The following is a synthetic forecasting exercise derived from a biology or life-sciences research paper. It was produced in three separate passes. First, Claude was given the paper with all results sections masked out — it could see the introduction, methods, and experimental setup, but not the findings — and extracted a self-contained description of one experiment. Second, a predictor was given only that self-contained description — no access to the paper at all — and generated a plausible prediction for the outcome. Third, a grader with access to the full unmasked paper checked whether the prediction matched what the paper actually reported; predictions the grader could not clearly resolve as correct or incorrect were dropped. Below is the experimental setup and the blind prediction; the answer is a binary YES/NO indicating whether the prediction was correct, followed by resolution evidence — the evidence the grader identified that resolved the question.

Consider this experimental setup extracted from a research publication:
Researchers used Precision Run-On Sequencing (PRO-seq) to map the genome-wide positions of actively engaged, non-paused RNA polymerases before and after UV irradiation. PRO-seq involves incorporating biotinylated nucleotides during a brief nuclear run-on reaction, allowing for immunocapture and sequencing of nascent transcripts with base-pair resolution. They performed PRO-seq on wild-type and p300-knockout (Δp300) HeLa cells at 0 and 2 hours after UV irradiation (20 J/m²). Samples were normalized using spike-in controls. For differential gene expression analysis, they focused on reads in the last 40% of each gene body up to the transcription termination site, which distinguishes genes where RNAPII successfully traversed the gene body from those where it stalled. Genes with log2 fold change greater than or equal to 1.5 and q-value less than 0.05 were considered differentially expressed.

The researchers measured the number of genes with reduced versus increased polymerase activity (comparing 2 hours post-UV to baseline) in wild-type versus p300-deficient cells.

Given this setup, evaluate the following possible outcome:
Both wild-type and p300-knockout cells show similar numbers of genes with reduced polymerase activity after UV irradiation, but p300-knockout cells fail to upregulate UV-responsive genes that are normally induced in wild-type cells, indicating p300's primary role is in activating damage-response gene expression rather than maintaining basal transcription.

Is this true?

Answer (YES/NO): NO